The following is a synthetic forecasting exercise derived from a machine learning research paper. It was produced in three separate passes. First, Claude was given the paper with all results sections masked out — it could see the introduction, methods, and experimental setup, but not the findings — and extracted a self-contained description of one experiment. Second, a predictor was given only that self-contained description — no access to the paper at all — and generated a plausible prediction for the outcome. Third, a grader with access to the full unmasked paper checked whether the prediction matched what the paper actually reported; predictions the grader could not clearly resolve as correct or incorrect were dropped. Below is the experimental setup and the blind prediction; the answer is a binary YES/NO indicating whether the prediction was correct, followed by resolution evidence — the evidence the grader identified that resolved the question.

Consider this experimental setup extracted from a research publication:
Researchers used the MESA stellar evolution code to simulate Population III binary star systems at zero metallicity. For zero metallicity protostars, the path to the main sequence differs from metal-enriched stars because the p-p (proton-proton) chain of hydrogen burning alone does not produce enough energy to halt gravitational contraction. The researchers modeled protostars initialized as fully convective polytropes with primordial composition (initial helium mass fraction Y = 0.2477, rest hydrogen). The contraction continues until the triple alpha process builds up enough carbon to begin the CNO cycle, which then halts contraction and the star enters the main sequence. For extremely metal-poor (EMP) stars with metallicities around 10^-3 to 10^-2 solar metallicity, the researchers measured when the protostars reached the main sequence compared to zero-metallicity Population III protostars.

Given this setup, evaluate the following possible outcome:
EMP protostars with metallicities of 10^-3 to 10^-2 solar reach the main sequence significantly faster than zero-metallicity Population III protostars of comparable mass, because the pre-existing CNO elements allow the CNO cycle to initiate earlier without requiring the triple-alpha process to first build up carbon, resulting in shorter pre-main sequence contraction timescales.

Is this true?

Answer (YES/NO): YES